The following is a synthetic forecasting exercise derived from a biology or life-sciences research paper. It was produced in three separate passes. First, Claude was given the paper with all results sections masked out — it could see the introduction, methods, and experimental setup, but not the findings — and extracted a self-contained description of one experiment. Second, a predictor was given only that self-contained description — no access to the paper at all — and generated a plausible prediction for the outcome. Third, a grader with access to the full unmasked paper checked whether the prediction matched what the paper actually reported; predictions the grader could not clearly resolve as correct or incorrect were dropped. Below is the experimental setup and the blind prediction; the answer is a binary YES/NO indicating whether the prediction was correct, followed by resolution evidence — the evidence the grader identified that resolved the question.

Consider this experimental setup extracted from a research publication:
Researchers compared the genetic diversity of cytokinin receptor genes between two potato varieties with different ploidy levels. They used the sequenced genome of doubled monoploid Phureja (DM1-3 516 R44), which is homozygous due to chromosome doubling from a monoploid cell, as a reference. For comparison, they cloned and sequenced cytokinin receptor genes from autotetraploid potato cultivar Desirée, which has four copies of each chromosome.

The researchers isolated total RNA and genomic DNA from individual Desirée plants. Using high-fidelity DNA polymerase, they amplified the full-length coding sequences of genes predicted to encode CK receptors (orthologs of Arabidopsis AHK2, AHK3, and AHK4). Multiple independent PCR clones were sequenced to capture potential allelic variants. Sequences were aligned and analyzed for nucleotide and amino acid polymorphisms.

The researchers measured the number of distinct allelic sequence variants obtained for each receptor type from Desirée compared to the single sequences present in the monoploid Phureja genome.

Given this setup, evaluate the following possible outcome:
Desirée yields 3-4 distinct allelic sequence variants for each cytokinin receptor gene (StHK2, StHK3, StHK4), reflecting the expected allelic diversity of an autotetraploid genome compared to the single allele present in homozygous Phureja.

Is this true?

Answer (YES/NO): NO